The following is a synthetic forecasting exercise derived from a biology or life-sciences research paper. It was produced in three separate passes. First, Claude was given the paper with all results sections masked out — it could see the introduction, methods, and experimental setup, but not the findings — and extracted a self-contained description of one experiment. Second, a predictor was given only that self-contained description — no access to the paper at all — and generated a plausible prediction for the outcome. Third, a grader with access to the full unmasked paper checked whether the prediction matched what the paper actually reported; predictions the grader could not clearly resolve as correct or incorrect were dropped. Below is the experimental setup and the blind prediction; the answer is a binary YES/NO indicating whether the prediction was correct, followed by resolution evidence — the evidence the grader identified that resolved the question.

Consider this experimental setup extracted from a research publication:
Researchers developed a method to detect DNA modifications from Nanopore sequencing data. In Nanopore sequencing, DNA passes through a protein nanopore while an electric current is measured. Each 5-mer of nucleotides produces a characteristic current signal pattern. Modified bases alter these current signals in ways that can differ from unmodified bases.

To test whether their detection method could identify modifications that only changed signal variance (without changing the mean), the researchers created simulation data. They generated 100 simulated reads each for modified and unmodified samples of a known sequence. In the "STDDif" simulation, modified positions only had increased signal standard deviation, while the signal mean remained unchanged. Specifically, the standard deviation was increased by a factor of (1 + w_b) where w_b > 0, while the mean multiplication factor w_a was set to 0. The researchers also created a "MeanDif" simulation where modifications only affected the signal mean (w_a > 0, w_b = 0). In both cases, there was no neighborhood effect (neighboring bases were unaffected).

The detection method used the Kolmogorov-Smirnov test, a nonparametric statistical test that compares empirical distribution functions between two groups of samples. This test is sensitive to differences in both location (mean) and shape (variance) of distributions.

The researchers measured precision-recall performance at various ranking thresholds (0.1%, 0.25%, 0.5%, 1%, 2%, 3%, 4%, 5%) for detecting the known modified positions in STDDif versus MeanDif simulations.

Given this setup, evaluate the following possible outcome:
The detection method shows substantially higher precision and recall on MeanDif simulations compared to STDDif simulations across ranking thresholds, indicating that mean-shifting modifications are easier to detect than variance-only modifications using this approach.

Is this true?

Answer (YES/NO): NO